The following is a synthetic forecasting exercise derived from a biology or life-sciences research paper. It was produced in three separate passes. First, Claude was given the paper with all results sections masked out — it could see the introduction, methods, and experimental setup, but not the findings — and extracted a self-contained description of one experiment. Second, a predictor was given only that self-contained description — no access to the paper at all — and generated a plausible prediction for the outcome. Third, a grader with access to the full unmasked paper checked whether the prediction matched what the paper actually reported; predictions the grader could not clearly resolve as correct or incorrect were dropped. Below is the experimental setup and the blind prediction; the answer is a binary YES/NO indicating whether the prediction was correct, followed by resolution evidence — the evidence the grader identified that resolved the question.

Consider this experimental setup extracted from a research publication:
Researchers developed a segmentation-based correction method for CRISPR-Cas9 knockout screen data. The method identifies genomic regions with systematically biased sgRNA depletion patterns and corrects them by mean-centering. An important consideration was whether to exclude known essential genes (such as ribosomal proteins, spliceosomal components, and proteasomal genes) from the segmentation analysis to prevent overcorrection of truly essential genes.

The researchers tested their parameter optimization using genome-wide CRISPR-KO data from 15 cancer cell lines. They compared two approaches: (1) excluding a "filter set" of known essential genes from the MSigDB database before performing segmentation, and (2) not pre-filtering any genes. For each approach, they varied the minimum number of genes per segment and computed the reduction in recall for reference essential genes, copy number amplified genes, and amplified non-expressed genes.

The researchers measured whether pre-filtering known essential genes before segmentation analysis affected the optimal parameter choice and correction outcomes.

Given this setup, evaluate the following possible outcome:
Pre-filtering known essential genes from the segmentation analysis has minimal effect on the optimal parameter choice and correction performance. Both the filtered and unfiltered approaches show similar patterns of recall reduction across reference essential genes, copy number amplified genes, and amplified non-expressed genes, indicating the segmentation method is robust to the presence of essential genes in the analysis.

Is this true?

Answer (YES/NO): YES